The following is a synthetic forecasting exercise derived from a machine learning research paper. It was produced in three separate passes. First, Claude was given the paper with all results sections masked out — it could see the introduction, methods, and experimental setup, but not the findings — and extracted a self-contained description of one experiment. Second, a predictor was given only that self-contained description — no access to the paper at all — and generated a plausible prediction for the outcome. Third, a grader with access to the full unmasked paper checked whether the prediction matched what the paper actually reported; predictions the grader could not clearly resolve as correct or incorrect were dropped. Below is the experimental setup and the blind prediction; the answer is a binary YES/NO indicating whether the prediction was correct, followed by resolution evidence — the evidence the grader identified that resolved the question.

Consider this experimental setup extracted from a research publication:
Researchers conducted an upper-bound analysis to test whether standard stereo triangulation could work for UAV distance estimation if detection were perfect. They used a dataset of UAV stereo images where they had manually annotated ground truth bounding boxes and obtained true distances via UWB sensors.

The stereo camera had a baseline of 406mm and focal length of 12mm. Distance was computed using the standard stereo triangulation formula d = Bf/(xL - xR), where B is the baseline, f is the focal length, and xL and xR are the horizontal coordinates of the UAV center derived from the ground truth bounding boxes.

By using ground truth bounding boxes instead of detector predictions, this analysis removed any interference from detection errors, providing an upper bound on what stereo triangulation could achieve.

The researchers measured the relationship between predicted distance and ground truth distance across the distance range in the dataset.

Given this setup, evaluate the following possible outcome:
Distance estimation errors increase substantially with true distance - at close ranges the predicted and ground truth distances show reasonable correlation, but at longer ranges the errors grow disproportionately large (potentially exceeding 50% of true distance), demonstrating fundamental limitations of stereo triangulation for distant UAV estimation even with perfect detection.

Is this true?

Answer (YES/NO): YES